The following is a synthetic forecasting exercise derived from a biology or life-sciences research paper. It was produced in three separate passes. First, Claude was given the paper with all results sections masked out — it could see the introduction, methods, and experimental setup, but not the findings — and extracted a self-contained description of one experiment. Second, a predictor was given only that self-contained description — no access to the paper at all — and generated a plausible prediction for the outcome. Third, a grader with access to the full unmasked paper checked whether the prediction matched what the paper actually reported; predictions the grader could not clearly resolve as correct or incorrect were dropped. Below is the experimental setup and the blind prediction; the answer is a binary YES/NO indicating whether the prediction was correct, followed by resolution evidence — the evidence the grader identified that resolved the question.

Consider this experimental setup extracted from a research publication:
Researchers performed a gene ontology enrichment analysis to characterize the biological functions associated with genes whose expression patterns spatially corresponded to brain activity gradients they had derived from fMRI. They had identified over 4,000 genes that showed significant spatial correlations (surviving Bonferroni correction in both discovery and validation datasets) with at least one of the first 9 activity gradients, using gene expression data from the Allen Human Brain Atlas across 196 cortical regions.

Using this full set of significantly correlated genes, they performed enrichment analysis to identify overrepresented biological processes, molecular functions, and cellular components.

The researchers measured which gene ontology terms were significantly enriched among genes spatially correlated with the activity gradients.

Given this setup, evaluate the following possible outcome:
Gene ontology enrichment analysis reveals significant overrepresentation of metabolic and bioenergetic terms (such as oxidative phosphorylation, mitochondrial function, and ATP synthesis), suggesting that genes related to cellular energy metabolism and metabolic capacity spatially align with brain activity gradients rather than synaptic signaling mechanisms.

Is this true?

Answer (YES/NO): NO